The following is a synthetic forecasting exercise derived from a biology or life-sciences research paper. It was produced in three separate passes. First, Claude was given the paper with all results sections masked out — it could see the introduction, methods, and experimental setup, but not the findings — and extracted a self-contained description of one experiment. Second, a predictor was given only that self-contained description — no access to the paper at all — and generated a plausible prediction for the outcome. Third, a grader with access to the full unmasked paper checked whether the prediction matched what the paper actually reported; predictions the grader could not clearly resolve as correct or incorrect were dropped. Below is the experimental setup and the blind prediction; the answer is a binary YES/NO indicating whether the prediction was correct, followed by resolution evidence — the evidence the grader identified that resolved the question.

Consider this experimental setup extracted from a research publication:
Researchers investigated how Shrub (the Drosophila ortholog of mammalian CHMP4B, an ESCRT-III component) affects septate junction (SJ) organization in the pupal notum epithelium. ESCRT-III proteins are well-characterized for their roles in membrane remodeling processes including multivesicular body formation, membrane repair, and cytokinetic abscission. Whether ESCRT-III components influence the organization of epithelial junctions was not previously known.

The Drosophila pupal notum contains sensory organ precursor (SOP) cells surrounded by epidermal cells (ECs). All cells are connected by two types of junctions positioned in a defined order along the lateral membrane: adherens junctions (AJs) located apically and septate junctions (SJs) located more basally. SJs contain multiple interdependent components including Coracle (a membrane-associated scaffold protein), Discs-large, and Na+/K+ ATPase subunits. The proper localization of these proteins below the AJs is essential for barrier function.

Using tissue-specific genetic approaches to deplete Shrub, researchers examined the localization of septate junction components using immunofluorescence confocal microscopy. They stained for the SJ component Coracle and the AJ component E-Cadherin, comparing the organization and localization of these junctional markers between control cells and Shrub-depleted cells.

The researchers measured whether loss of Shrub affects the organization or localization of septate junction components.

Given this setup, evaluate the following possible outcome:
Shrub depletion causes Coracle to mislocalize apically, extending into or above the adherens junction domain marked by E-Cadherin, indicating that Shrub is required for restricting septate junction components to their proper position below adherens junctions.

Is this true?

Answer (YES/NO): NO